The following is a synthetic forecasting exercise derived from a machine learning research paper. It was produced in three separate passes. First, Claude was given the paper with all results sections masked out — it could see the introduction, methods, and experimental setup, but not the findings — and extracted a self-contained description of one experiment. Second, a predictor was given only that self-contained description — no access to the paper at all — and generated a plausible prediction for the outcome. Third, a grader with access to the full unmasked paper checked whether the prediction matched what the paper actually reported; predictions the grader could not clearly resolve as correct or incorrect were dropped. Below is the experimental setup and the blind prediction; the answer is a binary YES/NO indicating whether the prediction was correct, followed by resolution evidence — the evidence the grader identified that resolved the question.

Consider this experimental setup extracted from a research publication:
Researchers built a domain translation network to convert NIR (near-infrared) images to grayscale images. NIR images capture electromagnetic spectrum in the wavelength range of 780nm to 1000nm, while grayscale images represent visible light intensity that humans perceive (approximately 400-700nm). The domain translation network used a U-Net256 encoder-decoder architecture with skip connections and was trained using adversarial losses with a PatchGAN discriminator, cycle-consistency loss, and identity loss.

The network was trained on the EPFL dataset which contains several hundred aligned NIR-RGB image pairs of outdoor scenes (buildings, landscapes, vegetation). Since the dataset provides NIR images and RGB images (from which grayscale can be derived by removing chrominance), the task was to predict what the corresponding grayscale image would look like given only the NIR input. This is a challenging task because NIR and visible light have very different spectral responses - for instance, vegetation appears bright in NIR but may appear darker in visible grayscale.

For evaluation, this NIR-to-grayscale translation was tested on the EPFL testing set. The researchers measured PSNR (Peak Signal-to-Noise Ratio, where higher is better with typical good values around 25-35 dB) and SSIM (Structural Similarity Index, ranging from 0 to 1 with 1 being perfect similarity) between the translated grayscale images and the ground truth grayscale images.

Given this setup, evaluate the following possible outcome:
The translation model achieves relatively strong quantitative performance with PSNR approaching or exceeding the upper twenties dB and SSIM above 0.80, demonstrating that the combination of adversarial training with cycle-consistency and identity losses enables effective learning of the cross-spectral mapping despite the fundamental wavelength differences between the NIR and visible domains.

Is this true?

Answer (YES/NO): NO